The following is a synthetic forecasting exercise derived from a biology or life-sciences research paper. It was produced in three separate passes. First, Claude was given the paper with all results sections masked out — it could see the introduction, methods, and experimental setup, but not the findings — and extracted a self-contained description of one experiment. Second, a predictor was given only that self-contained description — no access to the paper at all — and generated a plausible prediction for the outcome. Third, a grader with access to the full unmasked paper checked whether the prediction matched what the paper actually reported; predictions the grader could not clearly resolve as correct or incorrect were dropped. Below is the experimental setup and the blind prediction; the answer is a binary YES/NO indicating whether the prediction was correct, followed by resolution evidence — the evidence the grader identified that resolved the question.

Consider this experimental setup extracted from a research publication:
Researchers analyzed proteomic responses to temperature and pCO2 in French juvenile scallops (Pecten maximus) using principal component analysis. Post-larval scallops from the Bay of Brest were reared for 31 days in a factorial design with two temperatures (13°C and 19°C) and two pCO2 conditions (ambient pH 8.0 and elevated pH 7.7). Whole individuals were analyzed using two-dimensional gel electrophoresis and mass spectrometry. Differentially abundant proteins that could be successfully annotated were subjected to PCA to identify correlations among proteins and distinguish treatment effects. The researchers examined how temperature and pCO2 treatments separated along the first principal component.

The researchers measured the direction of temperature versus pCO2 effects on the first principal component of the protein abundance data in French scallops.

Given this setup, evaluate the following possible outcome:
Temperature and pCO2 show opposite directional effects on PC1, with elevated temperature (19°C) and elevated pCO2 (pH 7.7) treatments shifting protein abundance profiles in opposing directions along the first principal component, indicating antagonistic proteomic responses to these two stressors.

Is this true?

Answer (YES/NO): YES